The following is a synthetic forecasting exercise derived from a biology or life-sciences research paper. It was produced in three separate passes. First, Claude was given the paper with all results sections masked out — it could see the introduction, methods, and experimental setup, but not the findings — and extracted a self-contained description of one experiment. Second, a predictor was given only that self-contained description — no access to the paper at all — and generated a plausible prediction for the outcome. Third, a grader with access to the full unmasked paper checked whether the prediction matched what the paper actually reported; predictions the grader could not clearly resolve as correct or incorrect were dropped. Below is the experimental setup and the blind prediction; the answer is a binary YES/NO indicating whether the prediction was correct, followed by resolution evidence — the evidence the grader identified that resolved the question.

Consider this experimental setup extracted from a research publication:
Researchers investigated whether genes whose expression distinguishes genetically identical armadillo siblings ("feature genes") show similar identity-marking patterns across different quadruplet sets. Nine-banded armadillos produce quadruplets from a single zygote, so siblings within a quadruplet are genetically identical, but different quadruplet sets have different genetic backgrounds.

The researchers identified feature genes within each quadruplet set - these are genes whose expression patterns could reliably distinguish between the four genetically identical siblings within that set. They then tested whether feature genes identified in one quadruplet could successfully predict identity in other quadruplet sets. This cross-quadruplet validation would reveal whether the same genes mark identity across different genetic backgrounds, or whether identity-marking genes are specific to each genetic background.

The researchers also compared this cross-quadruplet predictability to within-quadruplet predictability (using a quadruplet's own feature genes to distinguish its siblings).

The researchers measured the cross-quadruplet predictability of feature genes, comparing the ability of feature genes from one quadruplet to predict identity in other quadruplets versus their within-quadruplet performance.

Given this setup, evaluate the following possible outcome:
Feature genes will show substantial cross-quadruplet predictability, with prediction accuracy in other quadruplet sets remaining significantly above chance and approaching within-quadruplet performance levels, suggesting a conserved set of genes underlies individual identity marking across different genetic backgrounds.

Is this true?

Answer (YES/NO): NO